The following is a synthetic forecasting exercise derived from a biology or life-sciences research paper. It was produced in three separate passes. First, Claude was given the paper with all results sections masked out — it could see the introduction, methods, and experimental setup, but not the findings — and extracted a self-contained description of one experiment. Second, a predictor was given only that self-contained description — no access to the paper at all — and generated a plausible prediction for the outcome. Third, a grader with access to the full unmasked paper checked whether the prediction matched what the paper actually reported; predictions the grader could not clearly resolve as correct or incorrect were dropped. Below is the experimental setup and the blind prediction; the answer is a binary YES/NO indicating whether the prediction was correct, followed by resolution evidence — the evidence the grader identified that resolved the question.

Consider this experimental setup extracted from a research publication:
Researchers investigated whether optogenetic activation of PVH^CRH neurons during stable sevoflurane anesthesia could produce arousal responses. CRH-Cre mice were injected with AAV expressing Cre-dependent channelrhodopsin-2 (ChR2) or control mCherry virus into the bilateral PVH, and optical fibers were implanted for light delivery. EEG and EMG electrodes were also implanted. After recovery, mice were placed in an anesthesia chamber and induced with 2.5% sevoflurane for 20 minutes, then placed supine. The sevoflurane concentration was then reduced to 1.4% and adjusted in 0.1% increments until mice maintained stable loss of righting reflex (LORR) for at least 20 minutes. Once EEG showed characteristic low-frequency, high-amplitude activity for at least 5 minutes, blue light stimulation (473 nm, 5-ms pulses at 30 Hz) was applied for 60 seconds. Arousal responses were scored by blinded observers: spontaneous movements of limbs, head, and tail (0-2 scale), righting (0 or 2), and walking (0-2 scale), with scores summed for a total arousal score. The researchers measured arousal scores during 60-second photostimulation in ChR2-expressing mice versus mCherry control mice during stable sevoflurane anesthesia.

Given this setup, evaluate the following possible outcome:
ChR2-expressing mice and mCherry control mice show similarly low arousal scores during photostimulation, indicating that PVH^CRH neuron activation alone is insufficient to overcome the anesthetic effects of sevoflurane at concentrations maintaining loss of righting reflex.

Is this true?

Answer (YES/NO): NO